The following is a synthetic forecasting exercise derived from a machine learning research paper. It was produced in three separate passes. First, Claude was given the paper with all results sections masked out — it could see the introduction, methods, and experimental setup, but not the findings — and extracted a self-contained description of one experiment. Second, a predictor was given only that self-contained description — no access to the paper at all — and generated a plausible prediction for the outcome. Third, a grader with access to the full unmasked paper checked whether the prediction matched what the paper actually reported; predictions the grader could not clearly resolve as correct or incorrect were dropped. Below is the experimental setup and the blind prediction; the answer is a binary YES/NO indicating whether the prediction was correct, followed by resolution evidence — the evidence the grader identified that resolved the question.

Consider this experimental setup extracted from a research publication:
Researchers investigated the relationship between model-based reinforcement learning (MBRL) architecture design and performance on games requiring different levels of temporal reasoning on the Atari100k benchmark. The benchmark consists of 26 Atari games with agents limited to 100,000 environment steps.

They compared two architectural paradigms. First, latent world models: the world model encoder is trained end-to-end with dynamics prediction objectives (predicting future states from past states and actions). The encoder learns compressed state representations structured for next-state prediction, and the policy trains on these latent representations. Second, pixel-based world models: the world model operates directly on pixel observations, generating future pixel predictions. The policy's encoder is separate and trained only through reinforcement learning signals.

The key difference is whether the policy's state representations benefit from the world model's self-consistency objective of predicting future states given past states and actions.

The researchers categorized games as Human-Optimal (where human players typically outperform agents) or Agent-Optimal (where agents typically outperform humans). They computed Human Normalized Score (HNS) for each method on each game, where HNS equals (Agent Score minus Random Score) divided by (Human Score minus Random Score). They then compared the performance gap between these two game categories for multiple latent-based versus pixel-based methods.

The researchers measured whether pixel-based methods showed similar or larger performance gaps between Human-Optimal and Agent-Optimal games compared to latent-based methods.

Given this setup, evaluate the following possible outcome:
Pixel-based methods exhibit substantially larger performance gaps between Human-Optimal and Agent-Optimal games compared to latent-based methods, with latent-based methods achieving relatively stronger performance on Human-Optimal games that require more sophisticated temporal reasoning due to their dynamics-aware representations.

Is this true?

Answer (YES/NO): YES